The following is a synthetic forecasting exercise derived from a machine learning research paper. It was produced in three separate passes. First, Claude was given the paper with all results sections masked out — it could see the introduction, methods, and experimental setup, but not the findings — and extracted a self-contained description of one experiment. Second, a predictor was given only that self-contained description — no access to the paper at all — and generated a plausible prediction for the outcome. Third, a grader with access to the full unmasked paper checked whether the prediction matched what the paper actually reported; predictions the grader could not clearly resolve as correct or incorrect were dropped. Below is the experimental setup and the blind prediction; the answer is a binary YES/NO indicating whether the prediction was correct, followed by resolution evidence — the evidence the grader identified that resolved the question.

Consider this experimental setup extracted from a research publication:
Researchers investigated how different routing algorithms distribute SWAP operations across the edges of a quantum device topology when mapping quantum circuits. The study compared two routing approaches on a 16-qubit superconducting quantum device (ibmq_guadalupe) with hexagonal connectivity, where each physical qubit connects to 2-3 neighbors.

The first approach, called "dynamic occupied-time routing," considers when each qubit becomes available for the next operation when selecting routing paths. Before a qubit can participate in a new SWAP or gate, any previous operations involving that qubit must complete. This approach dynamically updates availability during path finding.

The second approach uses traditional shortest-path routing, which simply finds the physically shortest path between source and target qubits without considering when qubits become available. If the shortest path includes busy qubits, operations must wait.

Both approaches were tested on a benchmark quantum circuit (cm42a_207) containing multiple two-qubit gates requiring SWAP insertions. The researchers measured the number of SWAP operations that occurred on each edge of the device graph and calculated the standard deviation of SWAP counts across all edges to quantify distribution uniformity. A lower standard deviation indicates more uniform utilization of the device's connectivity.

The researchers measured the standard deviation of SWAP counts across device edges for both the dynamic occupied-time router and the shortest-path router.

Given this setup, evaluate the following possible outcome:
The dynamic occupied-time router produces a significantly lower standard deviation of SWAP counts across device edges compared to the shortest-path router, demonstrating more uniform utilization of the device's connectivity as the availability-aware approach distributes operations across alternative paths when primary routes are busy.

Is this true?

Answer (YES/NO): YES